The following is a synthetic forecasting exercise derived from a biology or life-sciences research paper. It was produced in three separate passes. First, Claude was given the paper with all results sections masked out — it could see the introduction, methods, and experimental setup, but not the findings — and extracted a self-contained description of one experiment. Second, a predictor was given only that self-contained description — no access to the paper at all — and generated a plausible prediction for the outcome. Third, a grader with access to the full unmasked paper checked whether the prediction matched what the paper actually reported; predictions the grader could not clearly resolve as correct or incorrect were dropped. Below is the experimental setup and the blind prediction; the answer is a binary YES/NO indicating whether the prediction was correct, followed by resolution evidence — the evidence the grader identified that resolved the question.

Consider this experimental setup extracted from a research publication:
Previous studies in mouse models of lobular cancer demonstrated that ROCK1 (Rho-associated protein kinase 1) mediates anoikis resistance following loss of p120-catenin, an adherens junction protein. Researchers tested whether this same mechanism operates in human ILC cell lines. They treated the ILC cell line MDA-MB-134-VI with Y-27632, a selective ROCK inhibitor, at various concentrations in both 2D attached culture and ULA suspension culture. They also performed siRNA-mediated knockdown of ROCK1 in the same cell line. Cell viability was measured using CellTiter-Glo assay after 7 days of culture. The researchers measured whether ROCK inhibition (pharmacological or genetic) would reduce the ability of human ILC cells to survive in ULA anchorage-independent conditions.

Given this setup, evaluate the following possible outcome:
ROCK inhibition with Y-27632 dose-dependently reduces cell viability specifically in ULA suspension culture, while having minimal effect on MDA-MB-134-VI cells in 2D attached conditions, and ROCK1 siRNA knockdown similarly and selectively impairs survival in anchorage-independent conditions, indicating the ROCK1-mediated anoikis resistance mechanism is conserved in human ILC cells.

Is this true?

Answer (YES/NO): NO